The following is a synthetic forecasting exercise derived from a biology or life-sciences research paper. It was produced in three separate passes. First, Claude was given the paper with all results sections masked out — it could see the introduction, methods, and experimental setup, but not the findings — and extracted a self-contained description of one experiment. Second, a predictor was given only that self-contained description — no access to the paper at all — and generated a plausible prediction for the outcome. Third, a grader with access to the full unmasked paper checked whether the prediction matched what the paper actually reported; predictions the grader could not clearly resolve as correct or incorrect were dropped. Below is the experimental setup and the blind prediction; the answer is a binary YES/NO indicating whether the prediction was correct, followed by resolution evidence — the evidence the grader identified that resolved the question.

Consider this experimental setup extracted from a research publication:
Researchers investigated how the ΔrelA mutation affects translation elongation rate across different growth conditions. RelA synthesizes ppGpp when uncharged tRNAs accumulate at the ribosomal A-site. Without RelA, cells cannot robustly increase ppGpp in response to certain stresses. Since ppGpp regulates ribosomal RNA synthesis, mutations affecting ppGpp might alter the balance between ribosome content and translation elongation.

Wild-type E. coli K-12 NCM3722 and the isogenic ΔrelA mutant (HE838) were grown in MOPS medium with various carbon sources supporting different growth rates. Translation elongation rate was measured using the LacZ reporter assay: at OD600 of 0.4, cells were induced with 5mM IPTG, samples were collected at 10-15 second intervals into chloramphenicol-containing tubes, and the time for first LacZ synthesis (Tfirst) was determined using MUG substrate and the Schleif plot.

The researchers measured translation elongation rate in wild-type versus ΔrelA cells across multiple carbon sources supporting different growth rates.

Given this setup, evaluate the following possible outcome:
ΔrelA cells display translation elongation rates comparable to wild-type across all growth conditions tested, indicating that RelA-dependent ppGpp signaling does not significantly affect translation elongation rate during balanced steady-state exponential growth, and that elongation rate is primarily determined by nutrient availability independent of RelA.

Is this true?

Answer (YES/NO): YES